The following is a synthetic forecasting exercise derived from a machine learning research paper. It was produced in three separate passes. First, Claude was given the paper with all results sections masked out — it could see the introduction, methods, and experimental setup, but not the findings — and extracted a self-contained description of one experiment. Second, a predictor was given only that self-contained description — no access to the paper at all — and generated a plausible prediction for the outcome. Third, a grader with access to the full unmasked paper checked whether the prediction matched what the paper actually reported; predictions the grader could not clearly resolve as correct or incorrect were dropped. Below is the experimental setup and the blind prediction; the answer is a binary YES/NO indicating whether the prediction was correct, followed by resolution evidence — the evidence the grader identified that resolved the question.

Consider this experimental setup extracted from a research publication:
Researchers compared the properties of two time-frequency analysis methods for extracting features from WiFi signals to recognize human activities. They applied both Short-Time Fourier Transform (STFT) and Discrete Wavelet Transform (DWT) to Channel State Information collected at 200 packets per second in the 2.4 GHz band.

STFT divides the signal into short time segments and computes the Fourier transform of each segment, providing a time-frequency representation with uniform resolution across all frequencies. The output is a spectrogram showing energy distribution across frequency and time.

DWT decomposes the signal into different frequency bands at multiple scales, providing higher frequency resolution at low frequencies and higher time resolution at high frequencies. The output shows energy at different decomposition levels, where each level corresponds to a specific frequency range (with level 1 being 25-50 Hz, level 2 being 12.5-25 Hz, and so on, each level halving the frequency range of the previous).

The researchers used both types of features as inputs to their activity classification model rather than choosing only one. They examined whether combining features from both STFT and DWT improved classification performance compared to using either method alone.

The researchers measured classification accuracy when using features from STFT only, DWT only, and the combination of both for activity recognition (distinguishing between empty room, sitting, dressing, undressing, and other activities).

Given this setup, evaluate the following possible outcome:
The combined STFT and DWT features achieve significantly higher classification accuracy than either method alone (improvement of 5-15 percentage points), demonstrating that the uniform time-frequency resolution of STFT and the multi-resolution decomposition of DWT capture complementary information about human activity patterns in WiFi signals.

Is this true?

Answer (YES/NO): NO